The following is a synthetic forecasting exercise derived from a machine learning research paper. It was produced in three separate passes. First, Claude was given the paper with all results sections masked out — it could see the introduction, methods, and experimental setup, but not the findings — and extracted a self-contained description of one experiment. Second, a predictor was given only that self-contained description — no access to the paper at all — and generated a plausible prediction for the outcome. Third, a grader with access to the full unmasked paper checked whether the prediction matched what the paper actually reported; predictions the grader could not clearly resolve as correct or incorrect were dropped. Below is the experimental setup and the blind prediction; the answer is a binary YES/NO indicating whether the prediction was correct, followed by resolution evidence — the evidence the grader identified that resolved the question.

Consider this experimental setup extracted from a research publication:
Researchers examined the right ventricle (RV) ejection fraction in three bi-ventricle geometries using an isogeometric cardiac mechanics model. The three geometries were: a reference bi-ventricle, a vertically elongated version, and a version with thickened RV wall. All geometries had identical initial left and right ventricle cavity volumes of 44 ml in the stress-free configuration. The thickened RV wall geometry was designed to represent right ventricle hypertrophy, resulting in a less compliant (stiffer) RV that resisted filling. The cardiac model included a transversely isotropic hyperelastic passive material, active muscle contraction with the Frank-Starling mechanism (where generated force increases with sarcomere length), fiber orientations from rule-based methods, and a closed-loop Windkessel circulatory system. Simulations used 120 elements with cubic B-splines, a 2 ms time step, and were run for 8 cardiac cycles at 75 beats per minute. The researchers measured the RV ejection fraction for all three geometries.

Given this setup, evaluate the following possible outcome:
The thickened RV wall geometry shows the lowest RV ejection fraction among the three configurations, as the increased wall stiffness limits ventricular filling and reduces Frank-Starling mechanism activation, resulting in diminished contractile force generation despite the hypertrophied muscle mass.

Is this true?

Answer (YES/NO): NO